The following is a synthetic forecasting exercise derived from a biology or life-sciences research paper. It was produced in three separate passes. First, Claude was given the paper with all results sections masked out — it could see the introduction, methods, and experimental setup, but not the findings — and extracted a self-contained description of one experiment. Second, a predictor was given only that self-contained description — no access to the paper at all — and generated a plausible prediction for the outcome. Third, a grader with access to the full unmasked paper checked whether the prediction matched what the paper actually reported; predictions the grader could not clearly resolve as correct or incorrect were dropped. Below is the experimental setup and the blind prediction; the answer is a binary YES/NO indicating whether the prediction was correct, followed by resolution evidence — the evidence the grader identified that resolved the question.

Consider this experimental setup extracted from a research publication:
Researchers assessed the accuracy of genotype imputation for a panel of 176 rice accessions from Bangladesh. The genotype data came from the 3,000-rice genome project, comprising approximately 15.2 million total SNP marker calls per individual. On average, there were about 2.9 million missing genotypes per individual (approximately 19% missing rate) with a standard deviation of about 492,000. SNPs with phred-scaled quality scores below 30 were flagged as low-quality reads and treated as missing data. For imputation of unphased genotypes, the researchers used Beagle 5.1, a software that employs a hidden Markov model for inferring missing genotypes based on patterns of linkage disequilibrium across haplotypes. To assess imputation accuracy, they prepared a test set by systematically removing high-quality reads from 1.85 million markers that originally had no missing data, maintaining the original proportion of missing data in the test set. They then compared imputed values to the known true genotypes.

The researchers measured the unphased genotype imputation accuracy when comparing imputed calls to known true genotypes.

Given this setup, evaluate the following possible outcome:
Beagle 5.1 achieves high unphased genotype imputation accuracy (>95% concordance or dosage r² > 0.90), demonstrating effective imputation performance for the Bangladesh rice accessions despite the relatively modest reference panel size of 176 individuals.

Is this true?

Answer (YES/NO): YES